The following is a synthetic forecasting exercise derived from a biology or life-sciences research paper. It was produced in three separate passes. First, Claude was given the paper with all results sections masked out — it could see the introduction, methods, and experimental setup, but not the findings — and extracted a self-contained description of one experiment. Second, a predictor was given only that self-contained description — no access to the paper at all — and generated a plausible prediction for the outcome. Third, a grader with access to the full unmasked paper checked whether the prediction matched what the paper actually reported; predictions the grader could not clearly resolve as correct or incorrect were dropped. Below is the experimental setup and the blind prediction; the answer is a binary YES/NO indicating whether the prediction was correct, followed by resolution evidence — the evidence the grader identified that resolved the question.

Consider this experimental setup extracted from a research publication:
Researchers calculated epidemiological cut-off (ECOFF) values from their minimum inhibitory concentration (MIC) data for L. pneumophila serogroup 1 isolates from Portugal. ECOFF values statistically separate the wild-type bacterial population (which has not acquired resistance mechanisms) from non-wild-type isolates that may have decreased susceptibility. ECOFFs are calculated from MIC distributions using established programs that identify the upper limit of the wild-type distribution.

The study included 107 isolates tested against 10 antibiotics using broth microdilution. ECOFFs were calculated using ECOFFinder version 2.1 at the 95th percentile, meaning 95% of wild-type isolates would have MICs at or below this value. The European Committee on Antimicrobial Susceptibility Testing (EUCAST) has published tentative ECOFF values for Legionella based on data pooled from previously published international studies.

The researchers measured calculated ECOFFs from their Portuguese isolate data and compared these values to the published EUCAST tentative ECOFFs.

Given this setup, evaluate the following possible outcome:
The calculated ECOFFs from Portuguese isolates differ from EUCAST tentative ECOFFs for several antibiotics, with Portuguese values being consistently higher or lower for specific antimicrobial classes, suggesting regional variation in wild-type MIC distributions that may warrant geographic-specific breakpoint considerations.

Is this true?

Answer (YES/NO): NO